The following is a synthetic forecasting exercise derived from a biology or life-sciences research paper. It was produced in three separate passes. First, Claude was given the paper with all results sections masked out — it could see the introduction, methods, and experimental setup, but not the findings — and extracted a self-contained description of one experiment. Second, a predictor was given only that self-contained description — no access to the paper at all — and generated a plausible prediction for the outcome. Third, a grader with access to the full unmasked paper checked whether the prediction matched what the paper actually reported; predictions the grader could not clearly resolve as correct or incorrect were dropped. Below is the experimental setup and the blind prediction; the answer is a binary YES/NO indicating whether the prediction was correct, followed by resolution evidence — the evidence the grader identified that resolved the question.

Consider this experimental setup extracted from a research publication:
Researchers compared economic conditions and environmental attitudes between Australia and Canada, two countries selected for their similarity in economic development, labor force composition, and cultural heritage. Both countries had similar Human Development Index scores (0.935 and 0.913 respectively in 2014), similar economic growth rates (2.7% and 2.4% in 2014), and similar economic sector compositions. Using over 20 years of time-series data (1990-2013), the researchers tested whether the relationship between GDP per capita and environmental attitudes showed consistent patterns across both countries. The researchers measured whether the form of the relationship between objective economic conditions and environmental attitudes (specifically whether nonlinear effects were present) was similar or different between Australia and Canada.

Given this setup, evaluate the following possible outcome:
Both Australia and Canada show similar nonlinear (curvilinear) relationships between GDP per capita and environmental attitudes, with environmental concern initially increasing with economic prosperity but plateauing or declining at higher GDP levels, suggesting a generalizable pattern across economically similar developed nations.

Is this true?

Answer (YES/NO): NO